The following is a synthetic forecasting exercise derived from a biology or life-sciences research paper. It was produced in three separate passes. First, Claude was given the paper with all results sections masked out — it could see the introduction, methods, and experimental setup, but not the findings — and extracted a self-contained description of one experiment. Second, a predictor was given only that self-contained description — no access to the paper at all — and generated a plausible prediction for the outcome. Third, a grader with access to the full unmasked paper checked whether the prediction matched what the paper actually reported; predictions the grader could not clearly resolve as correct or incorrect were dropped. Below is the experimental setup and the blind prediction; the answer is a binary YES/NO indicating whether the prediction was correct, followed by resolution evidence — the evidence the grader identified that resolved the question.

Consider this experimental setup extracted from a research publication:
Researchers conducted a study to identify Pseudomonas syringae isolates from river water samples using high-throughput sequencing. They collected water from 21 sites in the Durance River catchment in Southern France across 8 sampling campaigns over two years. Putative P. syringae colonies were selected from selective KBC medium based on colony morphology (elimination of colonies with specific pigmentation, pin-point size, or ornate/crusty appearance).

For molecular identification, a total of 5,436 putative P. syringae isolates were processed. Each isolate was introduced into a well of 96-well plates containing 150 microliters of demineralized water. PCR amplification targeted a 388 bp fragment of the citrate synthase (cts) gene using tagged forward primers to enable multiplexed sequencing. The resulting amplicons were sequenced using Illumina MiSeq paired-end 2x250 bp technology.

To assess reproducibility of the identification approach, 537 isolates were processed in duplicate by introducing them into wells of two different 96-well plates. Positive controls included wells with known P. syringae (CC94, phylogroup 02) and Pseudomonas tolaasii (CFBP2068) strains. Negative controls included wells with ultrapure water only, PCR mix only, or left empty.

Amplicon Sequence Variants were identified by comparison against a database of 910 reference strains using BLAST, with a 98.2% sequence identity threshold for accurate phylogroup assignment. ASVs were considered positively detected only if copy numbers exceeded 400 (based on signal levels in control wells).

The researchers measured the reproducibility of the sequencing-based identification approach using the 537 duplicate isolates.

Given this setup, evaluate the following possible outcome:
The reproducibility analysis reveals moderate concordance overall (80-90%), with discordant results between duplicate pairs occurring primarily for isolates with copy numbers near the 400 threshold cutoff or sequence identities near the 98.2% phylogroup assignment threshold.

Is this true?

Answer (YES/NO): NO